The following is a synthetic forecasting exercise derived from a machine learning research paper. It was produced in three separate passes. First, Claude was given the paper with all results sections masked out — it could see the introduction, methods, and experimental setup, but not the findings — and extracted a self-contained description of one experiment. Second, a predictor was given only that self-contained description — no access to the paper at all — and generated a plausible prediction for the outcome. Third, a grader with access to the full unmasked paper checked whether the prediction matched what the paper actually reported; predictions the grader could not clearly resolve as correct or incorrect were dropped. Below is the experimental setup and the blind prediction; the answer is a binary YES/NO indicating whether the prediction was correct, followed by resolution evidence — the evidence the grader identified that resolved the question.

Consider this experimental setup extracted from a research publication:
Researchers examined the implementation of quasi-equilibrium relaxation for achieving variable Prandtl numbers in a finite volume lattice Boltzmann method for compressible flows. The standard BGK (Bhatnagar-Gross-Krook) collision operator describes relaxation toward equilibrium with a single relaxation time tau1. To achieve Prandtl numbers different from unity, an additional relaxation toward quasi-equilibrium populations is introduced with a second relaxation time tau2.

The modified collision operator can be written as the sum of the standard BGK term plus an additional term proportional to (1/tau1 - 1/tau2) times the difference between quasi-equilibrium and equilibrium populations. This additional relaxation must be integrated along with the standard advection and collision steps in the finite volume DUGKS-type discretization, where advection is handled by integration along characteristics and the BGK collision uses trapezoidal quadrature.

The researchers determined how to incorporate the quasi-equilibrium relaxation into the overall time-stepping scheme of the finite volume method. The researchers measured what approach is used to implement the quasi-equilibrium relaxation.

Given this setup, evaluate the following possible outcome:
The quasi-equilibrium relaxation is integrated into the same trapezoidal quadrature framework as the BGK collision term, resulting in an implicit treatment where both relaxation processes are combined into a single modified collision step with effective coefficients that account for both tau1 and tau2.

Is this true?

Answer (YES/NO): NO